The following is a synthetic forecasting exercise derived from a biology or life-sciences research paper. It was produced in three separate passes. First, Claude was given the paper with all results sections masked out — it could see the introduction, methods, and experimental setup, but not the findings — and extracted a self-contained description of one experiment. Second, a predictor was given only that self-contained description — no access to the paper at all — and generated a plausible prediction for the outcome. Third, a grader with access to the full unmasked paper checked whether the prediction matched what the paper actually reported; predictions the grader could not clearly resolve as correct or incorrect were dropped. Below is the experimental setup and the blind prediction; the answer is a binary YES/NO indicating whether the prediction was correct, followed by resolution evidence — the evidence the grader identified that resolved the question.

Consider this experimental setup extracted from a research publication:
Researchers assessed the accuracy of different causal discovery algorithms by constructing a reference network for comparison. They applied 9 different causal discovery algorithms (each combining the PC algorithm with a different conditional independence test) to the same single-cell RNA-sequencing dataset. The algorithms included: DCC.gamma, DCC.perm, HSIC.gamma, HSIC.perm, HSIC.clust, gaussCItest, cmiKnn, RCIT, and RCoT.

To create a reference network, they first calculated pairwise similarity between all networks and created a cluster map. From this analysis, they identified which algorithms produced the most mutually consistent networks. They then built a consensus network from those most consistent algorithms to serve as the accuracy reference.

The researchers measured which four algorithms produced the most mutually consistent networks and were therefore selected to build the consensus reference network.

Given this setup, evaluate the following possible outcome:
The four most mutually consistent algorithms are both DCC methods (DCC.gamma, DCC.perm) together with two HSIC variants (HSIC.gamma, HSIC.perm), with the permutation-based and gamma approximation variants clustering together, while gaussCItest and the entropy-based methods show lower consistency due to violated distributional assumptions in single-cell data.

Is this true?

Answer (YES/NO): YES